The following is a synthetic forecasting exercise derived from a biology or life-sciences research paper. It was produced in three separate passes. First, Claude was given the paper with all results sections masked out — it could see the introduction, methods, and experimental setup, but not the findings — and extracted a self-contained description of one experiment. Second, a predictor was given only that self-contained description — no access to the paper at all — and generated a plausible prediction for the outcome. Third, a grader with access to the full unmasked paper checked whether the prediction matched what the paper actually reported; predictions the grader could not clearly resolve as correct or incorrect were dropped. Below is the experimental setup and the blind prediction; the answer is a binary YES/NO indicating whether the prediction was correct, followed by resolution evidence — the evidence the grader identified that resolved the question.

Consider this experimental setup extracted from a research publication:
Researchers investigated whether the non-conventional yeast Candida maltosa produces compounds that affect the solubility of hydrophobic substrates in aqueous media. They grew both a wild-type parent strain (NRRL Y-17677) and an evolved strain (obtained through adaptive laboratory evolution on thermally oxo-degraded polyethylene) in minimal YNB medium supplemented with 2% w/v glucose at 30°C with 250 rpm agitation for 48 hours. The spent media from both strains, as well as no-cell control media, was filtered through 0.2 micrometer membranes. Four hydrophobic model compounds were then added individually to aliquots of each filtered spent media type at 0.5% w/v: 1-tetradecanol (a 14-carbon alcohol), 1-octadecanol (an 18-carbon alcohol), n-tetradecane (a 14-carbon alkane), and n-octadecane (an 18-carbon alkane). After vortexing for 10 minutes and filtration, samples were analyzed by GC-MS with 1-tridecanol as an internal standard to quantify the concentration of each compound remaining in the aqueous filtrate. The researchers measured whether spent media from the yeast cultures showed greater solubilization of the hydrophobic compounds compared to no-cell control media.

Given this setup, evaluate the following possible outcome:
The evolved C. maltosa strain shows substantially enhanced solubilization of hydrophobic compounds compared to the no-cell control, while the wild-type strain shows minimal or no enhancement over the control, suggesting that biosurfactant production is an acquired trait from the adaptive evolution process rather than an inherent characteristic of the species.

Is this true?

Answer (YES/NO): NO